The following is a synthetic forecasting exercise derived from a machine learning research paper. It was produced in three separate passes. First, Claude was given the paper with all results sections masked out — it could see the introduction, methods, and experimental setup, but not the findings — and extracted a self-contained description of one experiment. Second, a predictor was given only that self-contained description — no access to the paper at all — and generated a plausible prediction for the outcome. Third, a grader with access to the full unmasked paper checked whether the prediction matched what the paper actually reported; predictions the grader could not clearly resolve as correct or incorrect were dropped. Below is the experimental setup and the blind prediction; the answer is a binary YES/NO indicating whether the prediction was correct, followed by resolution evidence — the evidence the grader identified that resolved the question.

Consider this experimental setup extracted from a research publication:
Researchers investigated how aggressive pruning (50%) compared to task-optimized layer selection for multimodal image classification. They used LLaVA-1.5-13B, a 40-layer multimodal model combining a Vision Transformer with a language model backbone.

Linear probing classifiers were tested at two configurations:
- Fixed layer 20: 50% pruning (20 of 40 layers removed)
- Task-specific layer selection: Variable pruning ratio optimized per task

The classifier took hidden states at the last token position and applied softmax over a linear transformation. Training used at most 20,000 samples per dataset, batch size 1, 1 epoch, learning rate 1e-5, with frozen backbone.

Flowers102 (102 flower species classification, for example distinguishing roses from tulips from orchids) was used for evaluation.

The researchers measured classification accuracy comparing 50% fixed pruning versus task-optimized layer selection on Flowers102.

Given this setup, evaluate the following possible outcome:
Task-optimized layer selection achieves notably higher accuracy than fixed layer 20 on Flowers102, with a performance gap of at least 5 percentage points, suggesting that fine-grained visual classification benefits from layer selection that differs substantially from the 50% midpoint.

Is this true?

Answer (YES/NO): NO